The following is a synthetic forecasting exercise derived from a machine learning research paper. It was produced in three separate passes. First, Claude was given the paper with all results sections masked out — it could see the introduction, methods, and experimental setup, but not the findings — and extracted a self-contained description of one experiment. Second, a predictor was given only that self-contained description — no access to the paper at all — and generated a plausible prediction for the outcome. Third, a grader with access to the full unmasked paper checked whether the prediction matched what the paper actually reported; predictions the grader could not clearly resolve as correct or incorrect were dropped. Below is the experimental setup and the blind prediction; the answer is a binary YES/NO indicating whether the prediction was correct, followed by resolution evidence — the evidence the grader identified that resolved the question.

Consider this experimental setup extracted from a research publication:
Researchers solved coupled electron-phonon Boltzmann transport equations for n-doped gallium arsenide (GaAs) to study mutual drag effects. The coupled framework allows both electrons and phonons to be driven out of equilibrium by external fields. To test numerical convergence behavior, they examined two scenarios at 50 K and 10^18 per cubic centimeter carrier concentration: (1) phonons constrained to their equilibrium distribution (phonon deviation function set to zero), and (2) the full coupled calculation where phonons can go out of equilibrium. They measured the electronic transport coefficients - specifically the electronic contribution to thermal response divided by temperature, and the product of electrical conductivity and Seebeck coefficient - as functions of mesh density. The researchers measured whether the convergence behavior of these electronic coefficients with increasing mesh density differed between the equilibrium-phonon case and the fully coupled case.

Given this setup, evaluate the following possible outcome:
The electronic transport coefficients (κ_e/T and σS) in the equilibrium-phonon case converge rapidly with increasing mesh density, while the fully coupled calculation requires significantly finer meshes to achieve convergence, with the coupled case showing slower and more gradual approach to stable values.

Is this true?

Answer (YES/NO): NO